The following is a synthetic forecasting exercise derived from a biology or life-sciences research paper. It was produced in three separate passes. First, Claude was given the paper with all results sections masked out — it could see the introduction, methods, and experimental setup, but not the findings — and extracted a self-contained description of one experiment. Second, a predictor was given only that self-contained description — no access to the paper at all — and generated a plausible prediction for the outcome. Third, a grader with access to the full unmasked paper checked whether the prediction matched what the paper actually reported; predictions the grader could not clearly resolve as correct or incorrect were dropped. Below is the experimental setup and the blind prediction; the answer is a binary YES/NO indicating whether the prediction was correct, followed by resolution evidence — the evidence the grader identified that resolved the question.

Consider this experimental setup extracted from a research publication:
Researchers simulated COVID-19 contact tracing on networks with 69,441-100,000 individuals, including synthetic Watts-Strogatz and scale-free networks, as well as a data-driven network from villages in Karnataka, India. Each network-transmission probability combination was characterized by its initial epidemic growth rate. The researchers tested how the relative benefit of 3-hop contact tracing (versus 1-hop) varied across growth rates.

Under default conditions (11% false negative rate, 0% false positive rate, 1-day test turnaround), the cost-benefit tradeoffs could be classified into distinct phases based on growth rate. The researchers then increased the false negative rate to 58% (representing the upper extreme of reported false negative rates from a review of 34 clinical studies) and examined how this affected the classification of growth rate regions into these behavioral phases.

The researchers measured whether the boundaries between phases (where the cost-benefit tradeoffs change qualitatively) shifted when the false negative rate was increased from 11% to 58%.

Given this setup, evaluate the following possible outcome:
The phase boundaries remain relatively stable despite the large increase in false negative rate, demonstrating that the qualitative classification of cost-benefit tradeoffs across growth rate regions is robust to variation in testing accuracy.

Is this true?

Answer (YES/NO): NO